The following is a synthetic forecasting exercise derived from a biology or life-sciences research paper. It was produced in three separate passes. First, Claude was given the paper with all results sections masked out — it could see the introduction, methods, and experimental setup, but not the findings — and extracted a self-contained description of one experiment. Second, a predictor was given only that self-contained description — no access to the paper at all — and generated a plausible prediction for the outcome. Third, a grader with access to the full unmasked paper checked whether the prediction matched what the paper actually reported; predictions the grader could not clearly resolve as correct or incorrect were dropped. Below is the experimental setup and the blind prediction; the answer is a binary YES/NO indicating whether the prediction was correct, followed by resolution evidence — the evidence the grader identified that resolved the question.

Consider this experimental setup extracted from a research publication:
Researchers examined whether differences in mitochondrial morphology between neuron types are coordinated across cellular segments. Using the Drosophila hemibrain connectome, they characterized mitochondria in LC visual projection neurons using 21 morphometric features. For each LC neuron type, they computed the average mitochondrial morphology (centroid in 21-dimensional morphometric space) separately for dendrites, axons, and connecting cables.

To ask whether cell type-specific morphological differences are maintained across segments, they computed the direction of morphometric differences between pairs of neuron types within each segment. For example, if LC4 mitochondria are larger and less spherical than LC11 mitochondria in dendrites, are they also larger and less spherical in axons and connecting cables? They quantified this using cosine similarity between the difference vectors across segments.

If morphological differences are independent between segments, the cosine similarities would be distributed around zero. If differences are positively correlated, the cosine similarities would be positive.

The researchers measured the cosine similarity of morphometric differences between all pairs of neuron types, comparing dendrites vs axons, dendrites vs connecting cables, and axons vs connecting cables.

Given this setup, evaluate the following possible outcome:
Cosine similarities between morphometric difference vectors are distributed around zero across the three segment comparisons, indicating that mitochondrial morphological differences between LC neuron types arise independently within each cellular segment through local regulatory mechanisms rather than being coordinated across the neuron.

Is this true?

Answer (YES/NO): NO